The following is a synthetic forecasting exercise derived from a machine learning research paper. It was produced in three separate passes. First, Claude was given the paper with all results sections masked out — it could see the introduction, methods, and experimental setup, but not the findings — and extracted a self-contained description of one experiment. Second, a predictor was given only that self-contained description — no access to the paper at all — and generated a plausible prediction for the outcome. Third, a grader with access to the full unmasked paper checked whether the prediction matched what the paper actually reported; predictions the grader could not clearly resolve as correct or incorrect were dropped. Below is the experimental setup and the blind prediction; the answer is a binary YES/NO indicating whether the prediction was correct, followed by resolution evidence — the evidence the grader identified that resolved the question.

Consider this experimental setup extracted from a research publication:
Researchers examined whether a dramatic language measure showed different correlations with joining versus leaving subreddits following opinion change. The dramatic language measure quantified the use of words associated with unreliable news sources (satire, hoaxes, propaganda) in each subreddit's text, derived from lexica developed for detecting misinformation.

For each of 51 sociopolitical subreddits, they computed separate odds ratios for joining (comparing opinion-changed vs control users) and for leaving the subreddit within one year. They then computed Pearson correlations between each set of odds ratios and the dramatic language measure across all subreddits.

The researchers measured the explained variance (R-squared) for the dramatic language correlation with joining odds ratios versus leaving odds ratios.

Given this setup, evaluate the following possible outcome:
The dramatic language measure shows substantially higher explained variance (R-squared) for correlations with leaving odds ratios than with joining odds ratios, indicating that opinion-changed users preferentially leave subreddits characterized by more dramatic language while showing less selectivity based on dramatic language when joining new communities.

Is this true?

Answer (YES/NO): NO